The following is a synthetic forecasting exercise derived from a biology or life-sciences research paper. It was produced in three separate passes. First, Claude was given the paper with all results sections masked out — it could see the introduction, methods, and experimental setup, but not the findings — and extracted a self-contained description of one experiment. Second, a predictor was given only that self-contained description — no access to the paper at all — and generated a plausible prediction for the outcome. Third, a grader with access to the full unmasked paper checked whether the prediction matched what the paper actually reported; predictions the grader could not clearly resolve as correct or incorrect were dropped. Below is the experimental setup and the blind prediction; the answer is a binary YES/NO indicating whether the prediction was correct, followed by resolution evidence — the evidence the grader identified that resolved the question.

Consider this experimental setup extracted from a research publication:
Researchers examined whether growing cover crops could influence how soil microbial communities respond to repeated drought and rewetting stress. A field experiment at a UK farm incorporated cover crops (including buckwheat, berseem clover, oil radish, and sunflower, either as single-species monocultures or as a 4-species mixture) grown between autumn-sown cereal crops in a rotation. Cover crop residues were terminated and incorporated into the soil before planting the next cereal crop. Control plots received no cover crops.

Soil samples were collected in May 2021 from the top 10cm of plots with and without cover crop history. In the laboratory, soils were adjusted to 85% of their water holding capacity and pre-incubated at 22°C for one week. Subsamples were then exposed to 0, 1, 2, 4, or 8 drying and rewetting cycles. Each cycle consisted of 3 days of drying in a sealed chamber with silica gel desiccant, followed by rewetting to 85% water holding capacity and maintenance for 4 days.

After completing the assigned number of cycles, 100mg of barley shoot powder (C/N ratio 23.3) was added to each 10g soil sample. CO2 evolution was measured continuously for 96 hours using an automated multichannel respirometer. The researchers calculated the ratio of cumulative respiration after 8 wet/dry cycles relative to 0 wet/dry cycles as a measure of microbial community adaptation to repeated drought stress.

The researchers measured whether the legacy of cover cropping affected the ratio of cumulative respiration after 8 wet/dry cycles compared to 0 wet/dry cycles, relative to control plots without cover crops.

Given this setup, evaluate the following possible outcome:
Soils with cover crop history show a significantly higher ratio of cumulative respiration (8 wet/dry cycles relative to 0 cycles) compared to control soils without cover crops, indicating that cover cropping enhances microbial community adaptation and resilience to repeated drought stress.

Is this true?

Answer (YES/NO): YES